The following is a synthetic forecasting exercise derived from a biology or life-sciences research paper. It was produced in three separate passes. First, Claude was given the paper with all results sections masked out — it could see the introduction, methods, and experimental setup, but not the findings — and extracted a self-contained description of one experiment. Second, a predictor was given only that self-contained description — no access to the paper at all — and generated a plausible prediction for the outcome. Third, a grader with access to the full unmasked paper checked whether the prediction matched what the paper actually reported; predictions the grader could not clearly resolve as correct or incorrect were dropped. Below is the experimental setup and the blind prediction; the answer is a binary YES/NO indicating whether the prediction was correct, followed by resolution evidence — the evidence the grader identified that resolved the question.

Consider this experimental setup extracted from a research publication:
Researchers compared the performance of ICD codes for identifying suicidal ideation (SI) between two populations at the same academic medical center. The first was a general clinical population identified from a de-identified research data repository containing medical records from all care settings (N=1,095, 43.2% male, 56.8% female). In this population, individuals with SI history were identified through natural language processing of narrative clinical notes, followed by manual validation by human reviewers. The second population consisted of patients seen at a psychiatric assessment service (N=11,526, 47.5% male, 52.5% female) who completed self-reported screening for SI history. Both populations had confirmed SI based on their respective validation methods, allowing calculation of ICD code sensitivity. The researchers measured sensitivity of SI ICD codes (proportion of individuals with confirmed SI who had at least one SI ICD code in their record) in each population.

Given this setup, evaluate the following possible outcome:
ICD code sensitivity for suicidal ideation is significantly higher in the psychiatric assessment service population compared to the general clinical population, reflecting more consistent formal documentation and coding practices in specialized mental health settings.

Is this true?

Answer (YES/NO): YES